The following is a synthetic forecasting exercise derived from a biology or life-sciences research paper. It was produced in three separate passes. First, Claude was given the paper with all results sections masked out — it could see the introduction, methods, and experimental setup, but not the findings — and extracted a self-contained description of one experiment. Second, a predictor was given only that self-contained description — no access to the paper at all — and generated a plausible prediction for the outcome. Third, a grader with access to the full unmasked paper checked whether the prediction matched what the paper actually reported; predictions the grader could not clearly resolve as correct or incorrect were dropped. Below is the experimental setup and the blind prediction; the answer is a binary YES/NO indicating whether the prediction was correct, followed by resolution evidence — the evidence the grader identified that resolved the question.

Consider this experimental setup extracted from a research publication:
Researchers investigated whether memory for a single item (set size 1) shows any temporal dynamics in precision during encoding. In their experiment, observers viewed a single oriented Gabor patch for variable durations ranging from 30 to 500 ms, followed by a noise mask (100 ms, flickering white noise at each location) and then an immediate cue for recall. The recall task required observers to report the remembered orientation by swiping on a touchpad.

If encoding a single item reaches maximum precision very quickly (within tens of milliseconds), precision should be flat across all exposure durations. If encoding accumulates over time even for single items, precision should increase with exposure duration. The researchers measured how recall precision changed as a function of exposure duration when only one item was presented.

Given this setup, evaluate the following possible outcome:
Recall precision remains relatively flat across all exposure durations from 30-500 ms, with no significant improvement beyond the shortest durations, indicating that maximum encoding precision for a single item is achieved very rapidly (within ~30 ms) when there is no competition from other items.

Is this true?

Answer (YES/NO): NO